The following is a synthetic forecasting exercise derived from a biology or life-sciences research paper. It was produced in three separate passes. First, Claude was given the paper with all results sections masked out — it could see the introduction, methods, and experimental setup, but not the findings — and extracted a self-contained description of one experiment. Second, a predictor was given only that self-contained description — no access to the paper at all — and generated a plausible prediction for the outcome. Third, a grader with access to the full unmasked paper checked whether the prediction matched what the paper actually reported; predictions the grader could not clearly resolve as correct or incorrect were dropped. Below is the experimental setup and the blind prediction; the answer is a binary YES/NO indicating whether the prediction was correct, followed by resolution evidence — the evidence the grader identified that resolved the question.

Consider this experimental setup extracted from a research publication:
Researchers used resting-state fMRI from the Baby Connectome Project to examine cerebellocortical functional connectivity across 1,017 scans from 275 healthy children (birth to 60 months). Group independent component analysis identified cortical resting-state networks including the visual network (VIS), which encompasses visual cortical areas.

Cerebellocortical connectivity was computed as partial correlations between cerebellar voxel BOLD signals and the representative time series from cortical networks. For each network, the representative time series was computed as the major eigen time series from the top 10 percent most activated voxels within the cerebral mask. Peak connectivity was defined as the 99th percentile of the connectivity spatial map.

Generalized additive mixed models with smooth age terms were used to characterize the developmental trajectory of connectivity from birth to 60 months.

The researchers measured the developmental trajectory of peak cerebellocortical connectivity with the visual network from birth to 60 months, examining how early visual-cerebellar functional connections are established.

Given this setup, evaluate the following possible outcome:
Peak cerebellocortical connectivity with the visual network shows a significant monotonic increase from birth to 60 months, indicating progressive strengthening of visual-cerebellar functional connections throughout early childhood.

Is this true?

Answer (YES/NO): NO